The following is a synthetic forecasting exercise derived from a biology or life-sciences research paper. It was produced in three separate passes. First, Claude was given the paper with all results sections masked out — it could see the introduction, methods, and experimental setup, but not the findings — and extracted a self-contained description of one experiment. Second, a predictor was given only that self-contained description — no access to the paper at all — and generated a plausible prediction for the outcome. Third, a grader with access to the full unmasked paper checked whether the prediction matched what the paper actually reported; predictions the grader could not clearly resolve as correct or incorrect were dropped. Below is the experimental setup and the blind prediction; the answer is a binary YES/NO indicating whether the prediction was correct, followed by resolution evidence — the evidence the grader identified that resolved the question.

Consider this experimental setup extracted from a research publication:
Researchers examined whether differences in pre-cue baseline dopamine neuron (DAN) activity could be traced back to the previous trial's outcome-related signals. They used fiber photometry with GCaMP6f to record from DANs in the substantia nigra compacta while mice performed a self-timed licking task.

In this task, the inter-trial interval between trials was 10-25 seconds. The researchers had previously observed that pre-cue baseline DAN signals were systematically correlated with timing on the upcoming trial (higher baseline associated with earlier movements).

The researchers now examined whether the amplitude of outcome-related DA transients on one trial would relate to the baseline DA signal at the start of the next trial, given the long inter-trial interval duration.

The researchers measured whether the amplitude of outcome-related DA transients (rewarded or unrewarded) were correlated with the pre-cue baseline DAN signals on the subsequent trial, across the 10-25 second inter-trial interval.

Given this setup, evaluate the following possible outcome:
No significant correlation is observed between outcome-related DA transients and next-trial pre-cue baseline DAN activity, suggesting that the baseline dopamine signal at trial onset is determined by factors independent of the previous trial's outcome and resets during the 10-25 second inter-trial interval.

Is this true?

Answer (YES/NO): NO